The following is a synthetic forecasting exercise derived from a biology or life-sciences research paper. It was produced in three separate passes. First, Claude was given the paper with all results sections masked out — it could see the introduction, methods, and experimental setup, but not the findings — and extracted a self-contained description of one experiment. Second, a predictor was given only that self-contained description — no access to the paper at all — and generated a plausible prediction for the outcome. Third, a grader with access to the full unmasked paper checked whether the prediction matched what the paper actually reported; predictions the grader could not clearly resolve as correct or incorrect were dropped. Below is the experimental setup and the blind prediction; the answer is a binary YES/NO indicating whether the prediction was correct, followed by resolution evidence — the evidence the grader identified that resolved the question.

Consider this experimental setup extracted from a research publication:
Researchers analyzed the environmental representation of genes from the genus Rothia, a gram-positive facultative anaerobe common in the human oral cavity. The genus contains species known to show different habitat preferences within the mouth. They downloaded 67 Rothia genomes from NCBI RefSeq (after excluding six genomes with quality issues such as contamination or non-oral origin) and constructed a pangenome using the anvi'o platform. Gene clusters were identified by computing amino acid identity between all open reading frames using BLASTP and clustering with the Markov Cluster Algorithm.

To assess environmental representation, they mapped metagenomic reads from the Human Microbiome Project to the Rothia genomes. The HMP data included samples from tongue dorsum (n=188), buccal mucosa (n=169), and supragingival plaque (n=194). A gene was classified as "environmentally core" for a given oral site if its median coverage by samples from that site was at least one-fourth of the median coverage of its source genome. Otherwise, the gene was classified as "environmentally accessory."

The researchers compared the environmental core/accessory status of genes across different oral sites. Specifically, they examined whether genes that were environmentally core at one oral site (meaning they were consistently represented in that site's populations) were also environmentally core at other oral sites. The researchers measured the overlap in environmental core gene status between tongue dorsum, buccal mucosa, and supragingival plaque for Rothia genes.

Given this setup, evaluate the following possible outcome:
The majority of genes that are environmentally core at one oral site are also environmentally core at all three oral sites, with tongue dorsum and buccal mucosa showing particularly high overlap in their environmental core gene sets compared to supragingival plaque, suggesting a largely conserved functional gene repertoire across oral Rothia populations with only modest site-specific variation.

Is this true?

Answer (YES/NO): NO